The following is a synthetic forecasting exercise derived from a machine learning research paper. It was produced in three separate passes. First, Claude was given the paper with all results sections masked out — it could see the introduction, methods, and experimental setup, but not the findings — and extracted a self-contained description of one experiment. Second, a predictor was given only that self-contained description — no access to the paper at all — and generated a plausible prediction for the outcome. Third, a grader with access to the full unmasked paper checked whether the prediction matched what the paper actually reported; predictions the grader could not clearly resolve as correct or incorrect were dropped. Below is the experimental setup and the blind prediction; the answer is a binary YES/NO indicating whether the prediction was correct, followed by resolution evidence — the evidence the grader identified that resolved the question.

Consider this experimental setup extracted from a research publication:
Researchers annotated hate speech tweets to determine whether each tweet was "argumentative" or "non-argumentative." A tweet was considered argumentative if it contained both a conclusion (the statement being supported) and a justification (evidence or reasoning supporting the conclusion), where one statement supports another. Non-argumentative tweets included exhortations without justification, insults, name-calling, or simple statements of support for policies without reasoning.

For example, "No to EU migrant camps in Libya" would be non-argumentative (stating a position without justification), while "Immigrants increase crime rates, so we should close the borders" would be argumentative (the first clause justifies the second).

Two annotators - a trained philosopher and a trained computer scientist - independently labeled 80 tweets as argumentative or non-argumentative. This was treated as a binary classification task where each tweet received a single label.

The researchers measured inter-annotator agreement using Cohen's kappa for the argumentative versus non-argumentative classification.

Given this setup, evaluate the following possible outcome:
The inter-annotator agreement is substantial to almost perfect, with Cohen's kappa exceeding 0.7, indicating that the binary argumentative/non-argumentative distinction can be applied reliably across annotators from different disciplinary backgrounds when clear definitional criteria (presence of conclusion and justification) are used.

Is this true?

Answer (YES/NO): YES